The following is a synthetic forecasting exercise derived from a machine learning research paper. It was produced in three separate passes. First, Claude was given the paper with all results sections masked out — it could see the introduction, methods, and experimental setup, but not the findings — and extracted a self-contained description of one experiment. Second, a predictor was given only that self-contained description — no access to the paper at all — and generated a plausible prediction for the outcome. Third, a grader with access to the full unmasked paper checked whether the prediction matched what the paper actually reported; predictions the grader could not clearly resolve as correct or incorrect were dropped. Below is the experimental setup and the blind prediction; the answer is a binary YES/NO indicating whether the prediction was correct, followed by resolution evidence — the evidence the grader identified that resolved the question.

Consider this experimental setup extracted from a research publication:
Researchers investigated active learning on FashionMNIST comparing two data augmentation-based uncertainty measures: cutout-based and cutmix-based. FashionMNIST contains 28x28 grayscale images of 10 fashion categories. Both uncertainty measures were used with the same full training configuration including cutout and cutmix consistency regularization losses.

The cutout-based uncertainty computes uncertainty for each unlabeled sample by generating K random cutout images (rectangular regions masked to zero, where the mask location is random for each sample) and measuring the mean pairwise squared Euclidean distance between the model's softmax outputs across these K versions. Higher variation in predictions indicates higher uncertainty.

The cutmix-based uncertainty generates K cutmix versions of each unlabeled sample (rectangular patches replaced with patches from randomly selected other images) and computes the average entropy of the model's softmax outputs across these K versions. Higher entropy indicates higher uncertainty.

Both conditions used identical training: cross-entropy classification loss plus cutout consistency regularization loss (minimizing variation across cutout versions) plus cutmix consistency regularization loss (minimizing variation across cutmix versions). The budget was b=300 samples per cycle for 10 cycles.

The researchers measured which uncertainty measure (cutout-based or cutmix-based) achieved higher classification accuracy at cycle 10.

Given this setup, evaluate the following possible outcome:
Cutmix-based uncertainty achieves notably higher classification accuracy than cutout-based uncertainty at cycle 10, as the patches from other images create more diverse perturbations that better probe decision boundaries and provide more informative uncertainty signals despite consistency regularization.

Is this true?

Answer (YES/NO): YES